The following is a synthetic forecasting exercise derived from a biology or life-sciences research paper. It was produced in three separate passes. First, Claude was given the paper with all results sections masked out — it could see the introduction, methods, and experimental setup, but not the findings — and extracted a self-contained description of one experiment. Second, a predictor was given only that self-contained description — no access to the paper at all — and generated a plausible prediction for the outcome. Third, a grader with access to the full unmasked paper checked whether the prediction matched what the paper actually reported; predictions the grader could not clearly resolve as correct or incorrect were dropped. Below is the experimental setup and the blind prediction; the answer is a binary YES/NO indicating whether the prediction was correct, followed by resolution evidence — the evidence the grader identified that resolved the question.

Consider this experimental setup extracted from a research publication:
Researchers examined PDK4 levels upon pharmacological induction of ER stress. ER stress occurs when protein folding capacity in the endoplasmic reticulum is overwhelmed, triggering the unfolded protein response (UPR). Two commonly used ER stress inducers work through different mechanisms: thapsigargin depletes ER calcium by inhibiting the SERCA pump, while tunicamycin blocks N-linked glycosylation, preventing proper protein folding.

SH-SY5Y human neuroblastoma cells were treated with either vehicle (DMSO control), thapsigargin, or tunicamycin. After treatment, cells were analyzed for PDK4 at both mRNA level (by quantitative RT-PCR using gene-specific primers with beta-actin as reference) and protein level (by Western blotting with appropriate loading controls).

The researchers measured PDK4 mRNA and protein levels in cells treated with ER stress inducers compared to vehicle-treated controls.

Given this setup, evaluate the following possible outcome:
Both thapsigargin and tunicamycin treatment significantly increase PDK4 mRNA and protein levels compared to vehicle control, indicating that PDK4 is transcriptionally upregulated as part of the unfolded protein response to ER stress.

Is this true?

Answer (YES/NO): NO